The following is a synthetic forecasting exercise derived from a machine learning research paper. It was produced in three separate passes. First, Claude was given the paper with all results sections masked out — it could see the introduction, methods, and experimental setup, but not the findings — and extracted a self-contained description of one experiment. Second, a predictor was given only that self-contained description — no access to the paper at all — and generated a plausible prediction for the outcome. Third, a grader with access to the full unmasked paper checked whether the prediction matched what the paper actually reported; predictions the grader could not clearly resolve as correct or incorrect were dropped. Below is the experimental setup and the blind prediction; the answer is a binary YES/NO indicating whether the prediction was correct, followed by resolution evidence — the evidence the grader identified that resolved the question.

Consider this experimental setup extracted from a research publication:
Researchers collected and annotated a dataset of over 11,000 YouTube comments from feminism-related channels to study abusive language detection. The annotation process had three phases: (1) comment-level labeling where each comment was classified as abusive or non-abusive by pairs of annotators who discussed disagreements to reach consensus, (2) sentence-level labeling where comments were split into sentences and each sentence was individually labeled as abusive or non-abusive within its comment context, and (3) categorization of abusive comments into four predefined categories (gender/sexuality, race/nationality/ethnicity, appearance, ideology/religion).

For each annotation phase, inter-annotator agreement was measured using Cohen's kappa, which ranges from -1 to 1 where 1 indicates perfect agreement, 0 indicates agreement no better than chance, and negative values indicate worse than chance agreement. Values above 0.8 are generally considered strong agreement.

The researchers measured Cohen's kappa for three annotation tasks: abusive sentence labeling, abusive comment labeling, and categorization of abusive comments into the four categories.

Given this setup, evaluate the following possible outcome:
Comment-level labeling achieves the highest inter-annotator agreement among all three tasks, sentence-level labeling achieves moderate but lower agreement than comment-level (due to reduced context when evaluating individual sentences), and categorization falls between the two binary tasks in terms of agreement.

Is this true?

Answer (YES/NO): NO